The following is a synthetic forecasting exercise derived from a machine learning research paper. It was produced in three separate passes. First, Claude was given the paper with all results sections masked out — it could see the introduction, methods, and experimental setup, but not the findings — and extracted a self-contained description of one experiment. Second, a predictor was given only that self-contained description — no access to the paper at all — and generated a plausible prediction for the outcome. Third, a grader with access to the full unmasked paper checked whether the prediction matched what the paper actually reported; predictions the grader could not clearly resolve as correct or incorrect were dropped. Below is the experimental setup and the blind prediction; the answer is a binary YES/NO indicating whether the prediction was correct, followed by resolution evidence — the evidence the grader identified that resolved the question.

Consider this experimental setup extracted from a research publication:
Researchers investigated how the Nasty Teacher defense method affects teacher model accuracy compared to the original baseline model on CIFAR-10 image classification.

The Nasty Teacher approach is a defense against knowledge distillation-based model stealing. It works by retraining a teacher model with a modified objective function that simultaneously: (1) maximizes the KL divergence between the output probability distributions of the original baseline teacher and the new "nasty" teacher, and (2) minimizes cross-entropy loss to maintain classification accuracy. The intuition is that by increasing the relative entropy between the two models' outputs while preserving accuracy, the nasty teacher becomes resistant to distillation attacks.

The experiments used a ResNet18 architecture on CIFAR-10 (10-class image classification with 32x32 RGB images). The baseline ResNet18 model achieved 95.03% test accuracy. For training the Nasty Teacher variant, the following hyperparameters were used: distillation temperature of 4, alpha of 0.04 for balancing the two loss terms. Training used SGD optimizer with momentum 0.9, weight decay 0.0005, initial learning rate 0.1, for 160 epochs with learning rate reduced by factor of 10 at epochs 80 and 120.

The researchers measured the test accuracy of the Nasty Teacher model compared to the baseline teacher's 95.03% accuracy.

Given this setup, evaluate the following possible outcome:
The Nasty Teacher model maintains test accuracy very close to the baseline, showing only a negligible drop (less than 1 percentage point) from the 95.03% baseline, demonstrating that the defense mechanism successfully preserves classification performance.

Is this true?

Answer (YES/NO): YES